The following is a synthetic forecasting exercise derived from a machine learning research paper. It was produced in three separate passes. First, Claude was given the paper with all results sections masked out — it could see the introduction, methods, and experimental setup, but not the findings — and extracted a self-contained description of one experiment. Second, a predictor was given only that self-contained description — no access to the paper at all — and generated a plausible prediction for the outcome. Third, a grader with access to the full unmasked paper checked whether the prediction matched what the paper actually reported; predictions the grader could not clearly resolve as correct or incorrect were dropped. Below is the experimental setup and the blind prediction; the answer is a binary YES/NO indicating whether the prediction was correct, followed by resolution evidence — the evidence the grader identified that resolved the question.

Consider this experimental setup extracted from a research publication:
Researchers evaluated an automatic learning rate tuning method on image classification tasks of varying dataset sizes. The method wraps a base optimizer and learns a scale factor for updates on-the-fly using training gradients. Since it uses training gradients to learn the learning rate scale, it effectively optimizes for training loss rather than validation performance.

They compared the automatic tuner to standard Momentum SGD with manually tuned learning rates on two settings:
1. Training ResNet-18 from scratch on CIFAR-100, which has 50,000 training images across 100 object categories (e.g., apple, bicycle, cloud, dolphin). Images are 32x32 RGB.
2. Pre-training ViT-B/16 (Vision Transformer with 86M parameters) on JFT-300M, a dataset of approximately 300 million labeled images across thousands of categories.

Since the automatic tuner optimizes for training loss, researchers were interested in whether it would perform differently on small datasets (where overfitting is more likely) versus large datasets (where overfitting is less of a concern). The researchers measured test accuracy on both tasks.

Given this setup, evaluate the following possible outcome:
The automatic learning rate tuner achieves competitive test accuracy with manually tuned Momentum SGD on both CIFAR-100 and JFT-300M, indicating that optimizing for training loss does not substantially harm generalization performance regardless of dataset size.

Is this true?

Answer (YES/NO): NO